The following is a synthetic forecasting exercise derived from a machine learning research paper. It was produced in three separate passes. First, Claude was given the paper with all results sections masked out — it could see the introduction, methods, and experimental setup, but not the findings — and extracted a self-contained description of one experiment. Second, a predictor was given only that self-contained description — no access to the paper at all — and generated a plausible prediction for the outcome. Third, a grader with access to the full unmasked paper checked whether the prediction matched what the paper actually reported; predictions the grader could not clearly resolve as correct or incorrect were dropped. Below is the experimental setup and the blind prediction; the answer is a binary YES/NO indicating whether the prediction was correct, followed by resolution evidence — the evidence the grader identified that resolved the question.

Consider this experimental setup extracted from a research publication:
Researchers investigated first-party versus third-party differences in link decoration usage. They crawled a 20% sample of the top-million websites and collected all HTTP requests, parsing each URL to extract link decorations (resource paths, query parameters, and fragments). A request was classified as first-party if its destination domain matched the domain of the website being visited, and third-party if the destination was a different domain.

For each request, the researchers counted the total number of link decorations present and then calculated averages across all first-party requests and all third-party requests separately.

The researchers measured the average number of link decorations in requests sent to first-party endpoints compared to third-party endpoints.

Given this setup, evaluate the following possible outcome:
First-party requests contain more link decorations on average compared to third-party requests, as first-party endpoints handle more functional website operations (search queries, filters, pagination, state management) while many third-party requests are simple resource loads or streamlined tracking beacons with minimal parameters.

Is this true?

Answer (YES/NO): NO